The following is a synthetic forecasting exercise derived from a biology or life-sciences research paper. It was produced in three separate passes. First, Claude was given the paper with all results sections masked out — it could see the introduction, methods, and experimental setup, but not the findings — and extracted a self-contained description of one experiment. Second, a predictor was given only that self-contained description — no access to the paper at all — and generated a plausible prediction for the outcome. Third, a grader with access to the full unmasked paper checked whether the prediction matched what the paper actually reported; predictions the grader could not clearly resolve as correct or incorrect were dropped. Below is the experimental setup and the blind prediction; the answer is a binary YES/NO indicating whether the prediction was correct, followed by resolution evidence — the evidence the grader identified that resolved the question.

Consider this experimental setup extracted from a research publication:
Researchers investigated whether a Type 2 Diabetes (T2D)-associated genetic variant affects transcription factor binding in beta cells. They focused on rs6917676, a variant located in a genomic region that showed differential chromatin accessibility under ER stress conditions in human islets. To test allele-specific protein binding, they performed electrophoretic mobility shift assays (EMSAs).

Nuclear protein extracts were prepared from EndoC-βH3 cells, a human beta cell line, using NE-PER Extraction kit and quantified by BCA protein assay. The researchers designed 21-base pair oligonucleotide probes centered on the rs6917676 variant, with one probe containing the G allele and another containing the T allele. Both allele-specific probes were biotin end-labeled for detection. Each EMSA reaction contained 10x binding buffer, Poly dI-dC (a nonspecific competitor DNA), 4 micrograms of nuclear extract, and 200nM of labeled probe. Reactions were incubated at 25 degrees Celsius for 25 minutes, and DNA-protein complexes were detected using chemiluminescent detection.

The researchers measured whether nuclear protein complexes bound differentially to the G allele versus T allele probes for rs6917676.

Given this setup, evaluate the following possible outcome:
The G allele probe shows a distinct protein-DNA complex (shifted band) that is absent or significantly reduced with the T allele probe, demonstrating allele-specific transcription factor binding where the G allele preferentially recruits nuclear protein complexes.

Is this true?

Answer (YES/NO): NO